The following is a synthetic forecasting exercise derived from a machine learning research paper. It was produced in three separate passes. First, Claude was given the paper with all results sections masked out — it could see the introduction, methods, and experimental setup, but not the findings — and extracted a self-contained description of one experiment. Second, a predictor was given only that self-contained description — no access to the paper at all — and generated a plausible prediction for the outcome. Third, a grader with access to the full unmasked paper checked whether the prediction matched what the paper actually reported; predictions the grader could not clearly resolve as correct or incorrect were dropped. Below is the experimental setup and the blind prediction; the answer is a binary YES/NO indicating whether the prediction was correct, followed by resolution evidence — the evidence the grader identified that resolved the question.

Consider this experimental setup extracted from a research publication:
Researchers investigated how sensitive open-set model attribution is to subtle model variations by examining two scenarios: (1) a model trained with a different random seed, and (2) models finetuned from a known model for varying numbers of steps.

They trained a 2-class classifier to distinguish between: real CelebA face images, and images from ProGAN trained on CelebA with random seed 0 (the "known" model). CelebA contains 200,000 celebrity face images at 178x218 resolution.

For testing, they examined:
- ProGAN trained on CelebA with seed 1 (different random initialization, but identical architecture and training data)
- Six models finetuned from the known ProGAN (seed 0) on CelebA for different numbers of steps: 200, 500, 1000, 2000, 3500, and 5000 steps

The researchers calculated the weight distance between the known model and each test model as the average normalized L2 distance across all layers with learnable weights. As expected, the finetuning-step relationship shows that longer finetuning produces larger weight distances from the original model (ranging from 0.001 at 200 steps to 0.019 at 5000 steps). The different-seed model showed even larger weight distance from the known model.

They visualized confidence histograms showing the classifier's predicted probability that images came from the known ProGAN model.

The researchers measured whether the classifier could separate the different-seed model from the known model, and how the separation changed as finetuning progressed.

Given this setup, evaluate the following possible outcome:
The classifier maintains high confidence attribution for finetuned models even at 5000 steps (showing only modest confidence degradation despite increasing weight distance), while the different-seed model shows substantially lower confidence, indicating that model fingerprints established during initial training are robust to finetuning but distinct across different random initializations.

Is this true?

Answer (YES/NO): NO